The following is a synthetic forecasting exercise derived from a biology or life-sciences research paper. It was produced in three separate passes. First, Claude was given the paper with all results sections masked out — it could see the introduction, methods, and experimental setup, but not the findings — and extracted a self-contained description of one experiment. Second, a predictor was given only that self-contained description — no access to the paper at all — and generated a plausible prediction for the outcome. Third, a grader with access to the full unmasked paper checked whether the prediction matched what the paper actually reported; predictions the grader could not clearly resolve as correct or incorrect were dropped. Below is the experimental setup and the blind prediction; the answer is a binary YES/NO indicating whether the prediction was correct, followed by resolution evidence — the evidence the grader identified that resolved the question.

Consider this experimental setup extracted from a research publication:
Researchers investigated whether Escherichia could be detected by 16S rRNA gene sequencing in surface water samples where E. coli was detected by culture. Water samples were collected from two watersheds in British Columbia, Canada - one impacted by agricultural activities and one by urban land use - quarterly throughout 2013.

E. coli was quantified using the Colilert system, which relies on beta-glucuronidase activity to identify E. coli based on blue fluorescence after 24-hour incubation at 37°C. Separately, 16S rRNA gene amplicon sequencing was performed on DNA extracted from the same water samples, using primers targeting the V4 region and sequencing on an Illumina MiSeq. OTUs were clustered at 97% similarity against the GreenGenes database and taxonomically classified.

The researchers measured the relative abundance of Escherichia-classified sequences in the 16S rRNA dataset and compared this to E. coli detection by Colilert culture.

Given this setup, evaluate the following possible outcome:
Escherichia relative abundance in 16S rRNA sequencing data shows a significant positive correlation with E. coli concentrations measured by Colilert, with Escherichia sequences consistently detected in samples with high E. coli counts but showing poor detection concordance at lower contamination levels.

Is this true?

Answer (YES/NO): NO